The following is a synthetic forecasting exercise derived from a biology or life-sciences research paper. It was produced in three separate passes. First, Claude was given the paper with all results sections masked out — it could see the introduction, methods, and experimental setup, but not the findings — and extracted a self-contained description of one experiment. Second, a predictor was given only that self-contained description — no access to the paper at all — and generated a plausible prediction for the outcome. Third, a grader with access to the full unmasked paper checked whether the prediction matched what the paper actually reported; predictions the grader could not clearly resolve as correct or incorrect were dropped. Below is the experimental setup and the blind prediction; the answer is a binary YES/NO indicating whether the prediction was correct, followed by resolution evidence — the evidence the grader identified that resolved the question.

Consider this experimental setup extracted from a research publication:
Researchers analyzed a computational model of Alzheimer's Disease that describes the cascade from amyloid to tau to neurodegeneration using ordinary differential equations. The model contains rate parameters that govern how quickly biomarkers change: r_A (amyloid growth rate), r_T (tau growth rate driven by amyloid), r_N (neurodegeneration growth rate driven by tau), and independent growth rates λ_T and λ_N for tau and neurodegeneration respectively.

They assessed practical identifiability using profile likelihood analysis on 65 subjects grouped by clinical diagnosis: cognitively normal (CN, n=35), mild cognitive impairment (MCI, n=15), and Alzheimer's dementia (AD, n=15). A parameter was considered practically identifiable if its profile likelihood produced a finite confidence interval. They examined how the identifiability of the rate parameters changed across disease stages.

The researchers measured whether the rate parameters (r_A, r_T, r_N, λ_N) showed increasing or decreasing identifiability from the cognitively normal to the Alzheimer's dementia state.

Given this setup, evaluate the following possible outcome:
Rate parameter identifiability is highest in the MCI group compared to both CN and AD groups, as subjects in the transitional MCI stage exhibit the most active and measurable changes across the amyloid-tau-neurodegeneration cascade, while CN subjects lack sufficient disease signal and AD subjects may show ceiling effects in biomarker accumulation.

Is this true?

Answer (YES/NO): NO